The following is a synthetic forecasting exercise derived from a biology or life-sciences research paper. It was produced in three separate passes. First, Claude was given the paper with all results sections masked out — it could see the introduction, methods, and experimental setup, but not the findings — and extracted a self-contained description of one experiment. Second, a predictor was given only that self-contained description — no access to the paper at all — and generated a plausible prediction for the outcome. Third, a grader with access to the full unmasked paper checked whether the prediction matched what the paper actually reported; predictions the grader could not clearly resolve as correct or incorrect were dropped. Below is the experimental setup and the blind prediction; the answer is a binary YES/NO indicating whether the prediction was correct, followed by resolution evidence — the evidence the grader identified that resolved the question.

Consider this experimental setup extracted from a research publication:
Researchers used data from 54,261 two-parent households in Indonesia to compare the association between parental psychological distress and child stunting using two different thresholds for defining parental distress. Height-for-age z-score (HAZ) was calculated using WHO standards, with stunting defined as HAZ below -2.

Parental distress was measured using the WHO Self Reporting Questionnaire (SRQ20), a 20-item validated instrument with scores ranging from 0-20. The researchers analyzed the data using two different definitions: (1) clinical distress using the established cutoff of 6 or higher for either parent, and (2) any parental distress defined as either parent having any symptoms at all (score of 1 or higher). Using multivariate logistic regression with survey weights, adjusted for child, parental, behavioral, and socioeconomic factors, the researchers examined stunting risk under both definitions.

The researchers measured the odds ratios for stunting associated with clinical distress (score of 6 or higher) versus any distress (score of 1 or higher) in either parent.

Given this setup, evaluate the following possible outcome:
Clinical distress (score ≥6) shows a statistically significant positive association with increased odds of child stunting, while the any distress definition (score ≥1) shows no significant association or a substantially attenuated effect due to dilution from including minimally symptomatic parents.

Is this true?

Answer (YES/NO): NO